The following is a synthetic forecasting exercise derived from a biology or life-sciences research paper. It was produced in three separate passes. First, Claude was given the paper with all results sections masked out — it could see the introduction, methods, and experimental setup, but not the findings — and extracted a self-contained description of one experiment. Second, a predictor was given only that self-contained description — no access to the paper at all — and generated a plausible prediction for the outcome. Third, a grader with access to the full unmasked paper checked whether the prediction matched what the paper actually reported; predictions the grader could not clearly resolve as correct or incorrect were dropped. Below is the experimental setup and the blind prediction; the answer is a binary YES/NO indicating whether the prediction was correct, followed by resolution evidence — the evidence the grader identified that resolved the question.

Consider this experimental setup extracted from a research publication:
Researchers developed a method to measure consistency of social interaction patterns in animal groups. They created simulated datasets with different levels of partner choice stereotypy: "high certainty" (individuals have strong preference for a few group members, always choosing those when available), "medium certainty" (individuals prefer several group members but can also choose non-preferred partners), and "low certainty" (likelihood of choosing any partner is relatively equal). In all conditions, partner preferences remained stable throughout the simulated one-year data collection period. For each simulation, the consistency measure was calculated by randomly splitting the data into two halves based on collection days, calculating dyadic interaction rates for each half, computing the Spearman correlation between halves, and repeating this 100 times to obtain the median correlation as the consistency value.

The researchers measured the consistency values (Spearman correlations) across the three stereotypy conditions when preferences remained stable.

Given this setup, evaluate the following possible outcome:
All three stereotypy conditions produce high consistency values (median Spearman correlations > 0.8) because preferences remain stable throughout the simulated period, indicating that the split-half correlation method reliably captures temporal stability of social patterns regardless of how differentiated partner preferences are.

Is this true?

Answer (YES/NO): NO